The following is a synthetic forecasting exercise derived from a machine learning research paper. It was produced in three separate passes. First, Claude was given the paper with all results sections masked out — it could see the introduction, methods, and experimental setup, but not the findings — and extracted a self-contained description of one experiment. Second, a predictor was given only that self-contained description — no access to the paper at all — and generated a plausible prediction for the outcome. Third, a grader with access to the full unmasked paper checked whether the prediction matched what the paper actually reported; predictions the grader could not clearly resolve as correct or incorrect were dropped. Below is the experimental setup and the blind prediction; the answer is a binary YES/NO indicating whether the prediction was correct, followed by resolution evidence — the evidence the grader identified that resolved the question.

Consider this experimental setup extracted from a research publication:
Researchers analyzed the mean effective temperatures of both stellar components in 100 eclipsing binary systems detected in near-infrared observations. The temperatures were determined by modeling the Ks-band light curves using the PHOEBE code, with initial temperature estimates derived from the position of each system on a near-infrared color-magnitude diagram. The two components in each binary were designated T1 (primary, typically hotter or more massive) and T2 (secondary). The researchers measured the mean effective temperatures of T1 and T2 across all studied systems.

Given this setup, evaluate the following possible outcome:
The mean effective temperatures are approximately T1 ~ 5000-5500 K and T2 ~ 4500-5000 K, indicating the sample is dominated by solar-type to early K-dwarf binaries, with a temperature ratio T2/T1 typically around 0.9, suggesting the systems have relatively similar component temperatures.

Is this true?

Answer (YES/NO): NO